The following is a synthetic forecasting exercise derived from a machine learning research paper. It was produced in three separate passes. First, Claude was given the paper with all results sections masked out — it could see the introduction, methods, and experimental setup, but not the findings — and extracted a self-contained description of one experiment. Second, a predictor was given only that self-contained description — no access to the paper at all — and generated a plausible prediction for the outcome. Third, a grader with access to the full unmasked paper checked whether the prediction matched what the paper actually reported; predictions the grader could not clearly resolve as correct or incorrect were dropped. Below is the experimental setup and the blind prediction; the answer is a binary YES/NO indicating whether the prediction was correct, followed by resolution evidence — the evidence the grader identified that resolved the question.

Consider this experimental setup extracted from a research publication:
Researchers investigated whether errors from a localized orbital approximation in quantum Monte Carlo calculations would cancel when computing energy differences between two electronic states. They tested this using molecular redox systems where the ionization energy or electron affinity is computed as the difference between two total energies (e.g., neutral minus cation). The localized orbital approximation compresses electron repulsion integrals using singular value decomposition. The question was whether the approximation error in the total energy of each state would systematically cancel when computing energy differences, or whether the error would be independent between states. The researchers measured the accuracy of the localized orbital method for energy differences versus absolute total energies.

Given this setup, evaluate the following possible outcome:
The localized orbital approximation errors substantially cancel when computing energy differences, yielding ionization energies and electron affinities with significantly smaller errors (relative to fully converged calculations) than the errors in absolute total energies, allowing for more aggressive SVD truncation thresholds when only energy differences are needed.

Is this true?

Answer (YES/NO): NO